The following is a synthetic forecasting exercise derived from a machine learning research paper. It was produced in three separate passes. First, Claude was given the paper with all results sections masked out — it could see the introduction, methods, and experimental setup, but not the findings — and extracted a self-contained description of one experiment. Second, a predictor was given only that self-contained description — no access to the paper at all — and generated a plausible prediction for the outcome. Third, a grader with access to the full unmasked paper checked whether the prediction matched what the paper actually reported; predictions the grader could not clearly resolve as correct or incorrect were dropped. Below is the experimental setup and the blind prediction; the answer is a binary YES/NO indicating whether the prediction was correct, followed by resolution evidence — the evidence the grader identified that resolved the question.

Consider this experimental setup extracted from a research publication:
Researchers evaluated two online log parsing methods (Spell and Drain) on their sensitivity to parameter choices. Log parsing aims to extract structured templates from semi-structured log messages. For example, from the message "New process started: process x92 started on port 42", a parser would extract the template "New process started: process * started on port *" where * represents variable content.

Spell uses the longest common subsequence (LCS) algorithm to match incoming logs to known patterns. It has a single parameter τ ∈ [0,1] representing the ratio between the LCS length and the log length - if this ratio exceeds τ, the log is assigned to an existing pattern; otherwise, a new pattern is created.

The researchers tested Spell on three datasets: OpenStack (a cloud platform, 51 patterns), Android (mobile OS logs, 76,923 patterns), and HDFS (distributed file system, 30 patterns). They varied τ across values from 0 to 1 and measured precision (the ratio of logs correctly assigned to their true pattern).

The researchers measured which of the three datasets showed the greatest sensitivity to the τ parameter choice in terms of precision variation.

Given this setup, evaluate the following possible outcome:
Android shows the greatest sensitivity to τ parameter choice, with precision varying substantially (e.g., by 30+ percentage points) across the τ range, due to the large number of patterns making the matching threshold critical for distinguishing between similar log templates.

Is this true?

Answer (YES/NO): NO